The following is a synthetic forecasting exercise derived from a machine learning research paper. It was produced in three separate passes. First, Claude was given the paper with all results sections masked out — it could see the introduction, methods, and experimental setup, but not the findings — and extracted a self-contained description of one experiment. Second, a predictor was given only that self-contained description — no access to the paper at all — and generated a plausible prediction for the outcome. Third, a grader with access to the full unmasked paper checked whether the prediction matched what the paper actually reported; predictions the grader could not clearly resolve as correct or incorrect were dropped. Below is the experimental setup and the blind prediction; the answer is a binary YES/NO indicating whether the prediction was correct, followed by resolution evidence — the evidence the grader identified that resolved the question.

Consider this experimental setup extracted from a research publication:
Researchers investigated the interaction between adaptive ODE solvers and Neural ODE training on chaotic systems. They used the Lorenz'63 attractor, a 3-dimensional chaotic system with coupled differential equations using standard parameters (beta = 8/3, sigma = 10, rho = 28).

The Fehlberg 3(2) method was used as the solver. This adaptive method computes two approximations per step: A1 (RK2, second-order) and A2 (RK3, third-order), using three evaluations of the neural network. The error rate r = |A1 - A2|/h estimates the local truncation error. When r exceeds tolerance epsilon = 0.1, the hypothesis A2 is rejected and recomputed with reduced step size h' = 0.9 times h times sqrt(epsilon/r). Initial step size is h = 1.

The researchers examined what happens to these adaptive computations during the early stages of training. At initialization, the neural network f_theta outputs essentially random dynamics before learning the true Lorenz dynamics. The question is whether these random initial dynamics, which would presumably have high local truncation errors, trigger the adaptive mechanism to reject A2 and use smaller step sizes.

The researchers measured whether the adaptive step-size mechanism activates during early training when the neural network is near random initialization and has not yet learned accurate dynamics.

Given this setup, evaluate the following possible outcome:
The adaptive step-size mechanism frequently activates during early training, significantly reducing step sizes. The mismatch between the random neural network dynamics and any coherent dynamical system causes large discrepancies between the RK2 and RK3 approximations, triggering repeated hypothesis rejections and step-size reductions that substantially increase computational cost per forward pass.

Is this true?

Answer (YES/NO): NO